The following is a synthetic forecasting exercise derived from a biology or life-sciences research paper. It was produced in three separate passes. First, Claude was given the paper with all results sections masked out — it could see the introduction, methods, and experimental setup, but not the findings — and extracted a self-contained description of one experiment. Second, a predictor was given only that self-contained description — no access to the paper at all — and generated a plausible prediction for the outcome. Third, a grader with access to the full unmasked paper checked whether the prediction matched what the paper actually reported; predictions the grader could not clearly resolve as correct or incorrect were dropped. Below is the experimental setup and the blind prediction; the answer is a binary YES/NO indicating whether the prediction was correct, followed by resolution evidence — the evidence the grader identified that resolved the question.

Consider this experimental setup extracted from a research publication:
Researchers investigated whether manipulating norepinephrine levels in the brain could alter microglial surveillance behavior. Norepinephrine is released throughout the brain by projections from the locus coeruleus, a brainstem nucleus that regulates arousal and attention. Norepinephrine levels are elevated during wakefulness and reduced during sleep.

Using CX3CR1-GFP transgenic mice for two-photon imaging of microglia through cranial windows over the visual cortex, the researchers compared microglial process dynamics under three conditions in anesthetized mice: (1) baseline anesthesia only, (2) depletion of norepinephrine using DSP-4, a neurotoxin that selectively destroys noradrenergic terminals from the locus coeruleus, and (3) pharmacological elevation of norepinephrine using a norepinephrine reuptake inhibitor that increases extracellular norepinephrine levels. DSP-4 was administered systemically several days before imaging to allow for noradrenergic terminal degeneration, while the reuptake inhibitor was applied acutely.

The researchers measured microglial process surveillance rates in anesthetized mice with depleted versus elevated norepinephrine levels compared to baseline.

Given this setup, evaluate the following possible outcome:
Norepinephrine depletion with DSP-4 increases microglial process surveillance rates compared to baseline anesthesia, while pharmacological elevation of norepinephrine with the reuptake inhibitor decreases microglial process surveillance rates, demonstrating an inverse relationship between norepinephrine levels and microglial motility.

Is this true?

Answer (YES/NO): NO